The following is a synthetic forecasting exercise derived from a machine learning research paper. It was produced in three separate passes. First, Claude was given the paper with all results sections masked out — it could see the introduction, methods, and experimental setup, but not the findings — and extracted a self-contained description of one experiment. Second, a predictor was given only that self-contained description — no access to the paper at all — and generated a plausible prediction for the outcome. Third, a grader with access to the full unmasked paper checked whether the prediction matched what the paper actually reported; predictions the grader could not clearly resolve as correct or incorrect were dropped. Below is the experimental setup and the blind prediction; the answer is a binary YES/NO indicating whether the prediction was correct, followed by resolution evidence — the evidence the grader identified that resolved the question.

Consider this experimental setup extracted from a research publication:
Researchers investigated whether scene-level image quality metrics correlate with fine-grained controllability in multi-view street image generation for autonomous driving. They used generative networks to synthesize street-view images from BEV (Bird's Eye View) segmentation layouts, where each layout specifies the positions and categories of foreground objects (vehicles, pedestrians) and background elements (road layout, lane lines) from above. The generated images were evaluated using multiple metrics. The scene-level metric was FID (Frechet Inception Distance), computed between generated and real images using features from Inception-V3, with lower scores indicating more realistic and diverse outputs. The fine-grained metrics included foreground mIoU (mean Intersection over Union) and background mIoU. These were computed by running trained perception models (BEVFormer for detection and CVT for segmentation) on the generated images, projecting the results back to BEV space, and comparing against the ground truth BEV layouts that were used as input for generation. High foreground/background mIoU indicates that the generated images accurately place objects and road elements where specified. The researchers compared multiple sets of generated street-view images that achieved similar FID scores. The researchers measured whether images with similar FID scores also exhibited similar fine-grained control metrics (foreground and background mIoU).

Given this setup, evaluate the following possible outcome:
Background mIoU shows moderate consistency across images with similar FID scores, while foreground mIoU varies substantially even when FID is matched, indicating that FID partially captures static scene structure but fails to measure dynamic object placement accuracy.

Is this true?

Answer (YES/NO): NO